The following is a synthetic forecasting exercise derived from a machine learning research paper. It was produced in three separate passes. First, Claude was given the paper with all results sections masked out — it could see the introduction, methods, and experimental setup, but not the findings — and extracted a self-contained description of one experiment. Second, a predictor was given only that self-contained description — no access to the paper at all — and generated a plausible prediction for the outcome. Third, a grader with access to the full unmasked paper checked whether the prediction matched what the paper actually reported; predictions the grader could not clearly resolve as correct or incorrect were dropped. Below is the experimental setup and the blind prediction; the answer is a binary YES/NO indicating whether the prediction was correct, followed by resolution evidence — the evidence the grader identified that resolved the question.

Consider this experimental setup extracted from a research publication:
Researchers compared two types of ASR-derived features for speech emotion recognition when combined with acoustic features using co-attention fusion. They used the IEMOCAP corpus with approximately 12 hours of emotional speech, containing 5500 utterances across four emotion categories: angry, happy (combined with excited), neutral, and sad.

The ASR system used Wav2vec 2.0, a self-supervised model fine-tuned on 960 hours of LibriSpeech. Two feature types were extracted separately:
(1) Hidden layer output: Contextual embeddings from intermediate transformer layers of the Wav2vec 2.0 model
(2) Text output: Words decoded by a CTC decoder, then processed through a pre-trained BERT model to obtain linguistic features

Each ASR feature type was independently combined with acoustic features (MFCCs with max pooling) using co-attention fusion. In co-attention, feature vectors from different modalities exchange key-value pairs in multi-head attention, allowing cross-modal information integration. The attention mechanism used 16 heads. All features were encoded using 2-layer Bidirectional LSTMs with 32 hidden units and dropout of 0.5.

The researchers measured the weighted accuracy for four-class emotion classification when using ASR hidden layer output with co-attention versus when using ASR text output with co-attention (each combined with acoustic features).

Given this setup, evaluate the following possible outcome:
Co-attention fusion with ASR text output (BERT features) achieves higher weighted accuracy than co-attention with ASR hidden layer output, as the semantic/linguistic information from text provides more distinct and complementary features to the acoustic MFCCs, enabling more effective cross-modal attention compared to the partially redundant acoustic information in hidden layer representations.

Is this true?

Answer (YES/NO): YES